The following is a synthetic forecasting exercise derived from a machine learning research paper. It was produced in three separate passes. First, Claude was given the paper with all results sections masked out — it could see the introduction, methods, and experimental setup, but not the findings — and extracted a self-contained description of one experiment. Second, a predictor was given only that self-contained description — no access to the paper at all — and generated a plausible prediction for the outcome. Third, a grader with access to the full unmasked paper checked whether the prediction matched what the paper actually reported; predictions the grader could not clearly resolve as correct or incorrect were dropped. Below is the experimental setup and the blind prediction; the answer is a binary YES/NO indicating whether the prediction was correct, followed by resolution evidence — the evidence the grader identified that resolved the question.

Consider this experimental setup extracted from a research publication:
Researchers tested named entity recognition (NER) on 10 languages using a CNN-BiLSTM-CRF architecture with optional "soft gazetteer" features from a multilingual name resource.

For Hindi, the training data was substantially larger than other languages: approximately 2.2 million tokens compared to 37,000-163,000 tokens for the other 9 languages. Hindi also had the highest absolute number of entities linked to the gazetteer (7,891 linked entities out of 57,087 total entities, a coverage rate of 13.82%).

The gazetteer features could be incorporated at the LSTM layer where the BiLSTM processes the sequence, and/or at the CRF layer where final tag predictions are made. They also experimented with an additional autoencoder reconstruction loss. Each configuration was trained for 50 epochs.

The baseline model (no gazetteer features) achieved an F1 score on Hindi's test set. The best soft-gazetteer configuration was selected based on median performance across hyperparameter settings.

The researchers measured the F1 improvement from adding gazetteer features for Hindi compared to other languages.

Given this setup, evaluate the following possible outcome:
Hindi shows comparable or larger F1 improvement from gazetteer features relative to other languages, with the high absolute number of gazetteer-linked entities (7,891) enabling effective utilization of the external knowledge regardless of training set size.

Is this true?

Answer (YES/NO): NO